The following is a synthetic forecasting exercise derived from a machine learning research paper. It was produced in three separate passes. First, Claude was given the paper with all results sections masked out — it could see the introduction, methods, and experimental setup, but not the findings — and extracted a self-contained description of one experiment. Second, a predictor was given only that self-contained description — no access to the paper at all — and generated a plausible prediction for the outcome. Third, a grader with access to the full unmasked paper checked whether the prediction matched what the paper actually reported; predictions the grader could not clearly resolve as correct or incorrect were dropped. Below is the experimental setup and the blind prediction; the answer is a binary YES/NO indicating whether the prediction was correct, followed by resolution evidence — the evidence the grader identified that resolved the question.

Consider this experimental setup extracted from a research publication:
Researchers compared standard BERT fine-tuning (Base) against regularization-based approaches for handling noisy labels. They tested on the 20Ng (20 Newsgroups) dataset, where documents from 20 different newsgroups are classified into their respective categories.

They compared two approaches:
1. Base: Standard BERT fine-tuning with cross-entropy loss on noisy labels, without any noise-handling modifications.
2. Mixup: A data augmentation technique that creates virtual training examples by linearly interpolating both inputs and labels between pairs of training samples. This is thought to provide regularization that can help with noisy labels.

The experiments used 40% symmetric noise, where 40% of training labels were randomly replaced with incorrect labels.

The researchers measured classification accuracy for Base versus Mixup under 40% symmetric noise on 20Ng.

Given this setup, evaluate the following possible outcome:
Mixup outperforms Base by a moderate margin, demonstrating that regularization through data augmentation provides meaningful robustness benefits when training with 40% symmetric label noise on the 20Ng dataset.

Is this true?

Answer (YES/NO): NO